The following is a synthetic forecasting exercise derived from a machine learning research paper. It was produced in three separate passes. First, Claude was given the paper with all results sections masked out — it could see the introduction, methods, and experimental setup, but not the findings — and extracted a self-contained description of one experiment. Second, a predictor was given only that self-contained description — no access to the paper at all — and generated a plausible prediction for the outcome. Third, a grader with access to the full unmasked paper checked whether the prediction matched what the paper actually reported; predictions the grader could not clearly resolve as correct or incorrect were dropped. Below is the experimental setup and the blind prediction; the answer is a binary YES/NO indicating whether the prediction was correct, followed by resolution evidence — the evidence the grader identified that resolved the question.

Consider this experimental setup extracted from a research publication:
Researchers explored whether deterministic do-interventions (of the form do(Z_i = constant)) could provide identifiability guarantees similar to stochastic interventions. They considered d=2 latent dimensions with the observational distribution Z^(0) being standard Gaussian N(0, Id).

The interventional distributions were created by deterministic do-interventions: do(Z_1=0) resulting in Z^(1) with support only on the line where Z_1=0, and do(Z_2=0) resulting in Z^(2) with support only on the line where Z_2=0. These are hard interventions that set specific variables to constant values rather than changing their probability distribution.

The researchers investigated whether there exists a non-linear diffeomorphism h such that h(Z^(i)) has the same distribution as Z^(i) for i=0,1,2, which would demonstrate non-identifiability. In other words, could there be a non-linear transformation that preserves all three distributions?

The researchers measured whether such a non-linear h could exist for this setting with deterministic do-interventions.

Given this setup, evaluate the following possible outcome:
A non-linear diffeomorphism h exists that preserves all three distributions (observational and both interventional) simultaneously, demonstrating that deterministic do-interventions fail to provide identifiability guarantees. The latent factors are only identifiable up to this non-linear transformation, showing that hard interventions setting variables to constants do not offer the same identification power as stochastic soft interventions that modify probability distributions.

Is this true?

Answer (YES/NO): YES